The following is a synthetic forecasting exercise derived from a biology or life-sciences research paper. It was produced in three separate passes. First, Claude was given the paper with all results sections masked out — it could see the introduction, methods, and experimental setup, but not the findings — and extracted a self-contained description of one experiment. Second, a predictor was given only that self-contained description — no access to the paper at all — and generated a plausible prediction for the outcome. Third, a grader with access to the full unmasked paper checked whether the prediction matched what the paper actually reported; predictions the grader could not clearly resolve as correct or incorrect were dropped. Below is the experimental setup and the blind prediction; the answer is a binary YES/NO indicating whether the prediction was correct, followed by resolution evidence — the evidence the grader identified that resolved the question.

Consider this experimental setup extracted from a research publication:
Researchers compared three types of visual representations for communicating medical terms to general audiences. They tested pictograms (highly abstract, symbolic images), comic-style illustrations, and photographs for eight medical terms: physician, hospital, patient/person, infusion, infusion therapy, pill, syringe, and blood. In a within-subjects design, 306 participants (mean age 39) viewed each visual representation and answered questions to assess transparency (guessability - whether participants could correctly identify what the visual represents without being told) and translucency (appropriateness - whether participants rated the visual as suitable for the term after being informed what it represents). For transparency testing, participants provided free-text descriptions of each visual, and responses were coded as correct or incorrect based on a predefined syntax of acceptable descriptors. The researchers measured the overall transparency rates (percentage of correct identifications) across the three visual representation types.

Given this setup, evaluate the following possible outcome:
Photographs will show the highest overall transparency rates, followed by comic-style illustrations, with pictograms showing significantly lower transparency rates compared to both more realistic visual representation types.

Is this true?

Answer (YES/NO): NO